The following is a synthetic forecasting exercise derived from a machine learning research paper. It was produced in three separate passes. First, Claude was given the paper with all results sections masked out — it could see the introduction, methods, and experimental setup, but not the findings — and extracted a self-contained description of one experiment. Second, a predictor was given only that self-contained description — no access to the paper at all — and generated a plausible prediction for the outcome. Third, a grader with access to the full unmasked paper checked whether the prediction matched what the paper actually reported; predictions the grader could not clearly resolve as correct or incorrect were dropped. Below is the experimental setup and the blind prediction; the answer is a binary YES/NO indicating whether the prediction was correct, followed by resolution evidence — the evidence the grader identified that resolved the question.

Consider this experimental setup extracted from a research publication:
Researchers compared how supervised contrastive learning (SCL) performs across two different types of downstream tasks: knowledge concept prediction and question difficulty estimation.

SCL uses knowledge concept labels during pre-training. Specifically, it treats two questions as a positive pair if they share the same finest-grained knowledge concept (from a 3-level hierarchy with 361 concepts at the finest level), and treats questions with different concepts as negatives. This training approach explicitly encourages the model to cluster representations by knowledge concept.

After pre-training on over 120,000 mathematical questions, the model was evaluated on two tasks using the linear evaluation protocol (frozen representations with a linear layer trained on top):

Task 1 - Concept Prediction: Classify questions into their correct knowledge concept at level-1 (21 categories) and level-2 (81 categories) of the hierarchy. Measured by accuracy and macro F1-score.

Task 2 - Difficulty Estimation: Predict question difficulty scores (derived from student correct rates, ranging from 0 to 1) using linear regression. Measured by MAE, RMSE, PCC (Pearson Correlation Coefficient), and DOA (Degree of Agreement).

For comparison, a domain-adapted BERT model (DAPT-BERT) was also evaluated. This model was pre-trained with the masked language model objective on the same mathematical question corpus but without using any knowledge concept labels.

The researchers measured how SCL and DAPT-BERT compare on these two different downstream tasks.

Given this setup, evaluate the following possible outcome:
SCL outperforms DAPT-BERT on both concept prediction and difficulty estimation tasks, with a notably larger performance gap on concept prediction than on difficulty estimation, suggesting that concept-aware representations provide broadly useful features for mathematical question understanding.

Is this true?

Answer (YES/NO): NO